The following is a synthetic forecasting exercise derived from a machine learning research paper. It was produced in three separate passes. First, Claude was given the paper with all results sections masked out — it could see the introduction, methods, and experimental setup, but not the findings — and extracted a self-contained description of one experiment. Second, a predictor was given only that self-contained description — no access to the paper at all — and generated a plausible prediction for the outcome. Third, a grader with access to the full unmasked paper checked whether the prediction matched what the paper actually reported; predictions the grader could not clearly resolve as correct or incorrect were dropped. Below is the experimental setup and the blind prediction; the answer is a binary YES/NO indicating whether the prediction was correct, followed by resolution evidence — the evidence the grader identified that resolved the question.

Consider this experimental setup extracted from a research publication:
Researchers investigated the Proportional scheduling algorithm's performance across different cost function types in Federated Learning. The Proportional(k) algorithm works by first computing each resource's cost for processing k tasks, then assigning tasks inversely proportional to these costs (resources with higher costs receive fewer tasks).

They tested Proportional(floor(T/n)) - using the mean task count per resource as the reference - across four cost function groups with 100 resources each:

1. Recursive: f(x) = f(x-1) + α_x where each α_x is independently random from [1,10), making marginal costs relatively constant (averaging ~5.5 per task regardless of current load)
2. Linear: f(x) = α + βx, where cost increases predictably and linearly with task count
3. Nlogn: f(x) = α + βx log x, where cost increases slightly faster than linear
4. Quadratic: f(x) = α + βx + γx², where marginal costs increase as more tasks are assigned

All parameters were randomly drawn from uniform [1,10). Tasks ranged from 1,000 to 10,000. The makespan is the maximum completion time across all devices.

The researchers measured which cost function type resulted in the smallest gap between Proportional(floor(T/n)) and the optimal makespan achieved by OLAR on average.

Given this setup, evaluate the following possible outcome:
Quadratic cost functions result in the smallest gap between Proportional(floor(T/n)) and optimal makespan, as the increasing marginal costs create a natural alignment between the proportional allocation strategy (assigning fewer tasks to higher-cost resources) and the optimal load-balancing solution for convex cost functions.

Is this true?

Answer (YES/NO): NO